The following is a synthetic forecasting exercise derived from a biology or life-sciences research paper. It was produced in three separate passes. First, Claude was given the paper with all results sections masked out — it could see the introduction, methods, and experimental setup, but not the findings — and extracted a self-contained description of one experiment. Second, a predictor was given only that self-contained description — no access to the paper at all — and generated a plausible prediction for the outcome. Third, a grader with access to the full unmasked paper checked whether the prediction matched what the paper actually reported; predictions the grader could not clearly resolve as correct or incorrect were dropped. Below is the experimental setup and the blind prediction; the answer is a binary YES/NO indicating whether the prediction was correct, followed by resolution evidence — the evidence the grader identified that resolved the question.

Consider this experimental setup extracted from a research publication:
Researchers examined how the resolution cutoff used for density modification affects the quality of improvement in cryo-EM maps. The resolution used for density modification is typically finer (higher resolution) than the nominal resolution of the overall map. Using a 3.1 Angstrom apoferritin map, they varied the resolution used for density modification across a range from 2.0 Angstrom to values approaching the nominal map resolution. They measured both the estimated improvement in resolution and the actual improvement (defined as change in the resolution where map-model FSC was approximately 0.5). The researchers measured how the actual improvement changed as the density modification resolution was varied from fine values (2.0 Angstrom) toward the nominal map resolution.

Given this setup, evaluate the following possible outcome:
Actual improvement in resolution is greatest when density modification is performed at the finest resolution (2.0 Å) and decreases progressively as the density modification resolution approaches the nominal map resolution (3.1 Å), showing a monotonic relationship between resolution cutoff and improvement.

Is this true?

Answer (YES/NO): NO